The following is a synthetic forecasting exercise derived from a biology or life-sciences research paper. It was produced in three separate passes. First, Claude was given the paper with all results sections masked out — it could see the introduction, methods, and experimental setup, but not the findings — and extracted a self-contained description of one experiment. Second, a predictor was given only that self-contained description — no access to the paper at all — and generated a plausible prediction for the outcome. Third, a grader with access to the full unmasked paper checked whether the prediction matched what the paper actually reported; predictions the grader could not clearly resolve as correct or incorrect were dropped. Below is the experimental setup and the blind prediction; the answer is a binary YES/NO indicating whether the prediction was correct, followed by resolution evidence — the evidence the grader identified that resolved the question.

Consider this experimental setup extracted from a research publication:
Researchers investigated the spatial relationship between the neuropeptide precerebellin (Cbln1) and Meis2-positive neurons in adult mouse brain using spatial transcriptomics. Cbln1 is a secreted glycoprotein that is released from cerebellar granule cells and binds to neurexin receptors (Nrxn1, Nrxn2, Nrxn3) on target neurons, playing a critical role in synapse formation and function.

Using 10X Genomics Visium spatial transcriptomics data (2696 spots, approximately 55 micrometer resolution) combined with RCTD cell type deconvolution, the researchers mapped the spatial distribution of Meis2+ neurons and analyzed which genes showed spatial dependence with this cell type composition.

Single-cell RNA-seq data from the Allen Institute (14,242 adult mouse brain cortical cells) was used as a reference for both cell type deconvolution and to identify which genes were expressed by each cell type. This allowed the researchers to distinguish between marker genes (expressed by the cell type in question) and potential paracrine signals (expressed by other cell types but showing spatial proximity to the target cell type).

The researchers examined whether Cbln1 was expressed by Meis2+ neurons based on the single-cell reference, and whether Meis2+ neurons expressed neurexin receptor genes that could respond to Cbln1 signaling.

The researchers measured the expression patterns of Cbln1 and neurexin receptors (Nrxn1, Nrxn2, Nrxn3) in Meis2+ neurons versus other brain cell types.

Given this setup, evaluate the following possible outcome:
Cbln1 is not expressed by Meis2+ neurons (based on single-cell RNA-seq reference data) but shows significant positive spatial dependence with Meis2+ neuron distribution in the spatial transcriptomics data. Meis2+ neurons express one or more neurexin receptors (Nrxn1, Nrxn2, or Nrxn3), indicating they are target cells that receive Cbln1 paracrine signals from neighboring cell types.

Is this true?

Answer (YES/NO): NO